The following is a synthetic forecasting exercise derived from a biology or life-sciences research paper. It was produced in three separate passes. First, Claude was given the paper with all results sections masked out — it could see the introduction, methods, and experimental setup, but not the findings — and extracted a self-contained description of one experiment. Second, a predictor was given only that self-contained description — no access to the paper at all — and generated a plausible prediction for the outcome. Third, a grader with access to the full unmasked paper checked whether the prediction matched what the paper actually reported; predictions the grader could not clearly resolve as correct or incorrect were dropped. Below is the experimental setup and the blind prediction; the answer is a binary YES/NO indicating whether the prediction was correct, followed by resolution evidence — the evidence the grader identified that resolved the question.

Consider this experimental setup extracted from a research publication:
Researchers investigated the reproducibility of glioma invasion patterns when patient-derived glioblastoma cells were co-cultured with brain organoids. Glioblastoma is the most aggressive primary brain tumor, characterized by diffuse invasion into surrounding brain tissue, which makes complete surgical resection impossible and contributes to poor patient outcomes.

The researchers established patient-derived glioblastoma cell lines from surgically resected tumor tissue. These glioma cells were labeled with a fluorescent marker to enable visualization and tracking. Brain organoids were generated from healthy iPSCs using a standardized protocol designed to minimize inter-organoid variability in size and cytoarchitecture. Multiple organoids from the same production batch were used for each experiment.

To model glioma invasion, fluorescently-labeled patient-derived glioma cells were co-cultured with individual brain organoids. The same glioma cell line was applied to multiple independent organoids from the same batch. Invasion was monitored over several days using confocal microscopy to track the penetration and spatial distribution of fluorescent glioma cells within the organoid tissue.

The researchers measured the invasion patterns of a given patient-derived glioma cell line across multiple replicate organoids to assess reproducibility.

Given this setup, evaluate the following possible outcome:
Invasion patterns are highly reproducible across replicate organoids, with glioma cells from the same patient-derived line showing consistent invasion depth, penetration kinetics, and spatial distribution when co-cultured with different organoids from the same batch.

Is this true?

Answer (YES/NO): YES